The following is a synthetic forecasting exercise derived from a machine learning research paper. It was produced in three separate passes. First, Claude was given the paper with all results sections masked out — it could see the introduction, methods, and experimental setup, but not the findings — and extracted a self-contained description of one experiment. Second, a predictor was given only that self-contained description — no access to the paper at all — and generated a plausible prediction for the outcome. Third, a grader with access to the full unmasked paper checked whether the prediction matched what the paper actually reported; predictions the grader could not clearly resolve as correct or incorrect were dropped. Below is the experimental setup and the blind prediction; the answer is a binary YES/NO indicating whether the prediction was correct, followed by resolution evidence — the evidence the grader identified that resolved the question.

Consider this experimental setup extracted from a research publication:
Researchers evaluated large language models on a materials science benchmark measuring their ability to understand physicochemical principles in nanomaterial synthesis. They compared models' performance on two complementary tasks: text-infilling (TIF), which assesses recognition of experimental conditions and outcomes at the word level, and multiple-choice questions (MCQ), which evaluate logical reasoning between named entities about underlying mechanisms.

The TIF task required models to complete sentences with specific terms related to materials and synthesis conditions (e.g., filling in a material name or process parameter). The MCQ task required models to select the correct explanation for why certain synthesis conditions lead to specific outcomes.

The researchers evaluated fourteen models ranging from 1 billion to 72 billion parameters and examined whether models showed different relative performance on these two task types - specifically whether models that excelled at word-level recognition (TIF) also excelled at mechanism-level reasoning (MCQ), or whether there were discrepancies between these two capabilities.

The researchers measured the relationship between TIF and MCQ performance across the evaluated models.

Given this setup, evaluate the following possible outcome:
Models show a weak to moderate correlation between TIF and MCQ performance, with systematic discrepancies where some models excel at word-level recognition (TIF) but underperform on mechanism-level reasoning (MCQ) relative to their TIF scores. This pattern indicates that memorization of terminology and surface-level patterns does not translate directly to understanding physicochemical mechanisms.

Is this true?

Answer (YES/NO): NO